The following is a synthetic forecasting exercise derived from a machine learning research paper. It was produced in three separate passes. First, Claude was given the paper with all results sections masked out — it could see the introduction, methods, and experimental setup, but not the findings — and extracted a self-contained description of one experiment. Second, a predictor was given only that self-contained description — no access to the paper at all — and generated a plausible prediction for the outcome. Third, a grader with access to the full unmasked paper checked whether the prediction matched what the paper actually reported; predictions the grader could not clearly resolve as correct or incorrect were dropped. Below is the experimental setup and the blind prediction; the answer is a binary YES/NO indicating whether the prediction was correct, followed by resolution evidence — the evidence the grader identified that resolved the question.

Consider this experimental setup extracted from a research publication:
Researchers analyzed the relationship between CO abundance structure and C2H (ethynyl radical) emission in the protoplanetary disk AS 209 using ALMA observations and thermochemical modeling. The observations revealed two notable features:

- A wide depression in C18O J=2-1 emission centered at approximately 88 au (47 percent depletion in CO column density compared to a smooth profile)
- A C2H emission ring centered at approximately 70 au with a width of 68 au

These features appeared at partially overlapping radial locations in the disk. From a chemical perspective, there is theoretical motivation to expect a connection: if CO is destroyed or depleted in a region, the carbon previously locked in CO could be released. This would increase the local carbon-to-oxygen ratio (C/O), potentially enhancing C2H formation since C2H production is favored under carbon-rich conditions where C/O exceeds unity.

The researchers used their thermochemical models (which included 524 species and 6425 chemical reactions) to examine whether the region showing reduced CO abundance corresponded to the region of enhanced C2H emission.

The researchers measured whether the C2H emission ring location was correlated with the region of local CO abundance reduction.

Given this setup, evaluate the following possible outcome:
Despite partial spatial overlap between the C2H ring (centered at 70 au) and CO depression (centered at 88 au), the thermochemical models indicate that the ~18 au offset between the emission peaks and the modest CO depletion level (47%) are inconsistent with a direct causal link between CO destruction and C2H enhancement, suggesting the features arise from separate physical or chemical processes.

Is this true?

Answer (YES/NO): NO